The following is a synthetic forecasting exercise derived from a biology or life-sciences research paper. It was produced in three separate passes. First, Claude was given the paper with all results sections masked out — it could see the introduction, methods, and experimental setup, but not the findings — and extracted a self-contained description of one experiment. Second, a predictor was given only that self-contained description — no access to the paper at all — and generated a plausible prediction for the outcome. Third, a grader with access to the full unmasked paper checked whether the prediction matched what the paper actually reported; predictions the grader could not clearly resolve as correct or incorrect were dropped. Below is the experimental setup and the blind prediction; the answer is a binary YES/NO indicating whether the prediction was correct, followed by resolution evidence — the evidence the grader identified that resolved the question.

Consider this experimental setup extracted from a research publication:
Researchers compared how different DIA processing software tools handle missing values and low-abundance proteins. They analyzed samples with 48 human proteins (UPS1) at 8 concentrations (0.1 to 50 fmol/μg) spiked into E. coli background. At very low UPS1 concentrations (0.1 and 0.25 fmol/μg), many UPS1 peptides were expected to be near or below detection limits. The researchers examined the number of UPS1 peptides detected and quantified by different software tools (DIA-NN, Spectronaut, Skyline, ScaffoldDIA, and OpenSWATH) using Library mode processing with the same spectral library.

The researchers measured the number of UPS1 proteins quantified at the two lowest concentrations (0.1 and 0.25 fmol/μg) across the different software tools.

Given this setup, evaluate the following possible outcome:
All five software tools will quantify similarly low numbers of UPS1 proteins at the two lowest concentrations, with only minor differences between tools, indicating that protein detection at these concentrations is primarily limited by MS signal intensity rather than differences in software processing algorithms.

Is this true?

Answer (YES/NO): NO